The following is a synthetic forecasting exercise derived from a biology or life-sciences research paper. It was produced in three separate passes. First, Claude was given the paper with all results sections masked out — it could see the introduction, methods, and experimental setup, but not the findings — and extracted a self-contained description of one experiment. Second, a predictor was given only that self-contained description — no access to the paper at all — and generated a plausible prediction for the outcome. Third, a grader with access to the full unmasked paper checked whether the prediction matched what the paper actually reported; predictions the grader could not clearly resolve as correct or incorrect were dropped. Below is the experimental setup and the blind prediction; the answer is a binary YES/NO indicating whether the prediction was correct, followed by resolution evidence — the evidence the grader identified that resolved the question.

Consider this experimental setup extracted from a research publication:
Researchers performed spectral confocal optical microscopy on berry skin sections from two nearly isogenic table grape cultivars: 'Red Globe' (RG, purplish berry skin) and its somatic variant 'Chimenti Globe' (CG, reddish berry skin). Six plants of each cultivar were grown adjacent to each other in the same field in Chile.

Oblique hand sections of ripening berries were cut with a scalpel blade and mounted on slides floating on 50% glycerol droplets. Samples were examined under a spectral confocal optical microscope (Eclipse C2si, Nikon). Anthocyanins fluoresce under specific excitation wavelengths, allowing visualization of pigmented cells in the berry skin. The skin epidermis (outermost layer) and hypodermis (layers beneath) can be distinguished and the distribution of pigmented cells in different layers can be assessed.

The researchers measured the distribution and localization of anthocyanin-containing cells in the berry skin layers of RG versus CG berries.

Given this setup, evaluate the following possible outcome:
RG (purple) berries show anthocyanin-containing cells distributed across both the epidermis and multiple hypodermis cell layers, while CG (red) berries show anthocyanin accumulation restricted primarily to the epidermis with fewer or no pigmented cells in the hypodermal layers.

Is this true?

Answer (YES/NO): YES